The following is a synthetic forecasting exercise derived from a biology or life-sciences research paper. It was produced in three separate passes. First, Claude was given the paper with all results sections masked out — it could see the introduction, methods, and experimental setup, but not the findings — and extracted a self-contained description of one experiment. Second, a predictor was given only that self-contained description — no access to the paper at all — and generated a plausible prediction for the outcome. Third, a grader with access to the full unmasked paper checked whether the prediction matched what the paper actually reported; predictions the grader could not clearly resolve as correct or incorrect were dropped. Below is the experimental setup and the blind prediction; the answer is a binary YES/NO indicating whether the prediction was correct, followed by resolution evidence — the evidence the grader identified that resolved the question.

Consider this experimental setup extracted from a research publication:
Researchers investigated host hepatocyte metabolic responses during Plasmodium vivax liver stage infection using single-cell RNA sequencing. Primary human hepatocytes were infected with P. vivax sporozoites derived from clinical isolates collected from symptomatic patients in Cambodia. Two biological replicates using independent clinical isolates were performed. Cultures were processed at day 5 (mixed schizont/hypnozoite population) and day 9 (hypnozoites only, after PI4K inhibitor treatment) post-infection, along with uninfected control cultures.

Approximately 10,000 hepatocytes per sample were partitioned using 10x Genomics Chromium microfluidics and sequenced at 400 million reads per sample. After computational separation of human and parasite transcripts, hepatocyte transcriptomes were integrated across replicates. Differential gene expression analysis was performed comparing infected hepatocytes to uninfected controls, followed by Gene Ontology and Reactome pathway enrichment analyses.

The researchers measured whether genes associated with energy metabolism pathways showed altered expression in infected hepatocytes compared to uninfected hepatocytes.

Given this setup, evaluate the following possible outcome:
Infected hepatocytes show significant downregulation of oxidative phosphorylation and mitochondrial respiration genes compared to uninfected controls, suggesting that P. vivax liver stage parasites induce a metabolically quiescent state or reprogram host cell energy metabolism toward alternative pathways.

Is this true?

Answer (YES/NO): NO